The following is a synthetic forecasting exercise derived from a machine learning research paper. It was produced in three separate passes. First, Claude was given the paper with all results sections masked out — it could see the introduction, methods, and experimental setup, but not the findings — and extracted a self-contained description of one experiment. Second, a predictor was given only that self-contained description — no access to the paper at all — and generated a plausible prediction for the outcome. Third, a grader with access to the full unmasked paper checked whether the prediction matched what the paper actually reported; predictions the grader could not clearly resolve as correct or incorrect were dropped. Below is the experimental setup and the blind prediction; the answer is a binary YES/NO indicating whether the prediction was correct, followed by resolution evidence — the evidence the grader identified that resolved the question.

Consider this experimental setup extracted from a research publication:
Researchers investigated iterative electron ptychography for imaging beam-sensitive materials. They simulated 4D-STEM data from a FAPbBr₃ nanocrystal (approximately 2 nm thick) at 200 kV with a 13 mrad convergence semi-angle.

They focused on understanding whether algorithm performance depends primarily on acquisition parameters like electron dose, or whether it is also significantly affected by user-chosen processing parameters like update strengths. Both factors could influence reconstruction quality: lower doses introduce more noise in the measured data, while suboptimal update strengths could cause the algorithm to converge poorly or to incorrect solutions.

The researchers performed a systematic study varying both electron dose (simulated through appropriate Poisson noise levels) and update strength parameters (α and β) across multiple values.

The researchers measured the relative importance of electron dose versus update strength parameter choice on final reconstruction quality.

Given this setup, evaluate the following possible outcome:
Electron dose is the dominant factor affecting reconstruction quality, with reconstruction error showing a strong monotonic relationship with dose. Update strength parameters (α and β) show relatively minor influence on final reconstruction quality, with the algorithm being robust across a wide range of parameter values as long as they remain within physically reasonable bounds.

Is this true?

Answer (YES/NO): NO